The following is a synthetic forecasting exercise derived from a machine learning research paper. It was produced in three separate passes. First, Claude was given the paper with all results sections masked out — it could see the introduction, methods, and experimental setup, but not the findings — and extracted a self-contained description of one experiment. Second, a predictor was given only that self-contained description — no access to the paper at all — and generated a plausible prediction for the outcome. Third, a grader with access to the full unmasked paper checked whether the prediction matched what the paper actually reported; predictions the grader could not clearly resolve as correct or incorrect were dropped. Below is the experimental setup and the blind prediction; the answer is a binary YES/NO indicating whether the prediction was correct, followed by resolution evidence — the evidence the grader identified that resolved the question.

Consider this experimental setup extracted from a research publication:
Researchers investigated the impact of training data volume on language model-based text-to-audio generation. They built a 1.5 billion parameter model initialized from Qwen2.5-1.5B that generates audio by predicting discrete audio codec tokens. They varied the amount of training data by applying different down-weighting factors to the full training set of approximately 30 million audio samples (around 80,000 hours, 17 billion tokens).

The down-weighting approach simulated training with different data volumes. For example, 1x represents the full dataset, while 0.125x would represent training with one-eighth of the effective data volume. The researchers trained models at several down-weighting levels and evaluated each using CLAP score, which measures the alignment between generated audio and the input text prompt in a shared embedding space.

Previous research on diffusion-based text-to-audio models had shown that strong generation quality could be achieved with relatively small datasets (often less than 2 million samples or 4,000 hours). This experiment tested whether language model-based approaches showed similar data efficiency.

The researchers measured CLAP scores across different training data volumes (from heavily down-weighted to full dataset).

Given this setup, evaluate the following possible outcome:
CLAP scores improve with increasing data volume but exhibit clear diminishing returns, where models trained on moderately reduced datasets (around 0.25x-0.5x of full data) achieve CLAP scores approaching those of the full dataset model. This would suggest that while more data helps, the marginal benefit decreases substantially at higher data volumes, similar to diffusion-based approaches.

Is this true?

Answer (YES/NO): NO